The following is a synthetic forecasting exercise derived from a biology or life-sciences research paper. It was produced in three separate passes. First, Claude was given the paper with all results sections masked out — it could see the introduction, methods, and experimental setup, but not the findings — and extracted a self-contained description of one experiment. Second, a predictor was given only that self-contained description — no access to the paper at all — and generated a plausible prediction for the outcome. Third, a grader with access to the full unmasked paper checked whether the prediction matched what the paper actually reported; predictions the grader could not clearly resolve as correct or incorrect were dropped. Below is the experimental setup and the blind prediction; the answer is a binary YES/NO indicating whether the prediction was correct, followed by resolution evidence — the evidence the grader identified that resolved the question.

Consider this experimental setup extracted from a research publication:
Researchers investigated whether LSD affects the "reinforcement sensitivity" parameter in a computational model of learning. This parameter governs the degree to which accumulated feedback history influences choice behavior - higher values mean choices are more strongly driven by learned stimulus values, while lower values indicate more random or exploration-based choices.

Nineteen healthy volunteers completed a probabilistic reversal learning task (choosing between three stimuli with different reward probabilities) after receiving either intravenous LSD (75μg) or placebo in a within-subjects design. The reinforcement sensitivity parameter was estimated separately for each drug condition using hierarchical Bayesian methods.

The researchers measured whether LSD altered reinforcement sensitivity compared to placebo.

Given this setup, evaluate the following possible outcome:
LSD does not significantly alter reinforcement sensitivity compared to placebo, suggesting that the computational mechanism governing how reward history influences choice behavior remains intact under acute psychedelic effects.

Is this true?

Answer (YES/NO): YES